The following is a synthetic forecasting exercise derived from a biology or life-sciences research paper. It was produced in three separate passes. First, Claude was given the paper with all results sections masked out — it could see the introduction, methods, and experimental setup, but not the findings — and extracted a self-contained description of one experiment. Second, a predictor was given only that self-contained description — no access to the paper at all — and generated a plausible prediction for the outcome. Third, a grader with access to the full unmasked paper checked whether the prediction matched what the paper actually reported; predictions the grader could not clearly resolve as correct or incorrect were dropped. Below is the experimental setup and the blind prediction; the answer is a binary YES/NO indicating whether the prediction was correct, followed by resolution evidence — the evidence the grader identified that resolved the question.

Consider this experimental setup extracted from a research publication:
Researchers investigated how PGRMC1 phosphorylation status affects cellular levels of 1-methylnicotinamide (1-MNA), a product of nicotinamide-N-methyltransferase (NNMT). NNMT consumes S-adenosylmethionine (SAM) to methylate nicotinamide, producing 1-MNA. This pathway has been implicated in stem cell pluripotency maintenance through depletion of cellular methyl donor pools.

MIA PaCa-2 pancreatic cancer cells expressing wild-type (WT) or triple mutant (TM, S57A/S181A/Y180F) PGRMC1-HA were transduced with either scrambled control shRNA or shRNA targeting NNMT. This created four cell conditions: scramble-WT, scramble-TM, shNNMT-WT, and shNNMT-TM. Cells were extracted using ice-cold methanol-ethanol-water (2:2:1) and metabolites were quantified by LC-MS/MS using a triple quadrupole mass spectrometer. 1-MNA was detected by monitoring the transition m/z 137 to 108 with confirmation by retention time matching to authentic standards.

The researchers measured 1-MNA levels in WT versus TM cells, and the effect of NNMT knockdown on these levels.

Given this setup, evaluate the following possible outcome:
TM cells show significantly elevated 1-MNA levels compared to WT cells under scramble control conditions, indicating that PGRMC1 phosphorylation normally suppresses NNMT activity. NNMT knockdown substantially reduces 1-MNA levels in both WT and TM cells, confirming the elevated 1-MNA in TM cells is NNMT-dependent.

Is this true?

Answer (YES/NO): NO